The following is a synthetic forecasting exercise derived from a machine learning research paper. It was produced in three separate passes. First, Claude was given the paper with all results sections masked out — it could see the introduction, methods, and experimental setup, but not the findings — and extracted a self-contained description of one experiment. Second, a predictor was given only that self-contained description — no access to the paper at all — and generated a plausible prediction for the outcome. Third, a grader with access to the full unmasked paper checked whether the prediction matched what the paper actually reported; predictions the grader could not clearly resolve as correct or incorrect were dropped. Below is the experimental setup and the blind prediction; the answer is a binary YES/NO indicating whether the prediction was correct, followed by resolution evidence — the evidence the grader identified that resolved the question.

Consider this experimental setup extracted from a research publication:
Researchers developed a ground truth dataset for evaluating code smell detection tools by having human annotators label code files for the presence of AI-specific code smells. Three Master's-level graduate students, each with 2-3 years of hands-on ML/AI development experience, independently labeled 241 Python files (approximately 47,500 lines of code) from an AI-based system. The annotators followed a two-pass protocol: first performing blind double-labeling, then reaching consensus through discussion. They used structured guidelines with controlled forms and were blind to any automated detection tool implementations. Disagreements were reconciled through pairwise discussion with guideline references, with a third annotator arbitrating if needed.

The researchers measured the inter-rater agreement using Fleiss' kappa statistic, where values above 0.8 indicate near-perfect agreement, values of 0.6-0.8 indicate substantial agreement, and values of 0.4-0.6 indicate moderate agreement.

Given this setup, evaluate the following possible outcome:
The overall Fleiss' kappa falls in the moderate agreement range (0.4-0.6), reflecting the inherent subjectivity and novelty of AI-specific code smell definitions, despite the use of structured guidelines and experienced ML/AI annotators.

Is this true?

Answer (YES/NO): NO